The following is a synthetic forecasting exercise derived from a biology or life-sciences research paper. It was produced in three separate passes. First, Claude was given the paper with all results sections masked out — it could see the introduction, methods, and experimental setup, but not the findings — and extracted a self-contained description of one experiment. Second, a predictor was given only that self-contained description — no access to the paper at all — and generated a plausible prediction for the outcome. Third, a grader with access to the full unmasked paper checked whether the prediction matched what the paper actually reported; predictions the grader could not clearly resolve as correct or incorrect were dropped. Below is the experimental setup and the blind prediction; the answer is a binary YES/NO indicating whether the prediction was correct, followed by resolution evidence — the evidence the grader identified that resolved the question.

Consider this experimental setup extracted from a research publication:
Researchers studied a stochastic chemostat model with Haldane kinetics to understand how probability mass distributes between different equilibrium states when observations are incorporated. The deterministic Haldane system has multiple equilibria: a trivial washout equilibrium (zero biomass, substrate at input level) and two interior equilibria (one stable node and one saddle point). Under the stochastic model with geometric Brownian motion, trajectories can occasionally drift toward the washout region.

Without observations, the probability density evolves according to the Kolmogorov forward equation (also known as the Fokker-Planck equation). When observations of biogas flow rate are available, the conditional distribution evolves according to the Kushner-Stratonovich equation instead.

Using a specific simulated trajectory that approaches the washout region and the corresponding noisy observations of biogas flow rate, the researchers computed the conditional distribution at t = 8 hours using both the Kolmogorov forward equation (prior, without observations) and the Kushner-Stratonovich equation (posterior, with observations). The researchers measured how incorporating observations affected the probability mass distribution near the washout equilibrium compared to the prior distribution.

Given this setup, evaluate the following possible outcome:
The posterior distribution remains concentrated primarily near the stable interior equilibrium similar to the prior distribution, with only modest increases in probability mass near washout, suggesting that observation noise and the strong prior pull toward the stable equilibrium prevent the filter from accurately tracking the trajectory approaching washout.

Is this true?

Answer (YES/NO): NO